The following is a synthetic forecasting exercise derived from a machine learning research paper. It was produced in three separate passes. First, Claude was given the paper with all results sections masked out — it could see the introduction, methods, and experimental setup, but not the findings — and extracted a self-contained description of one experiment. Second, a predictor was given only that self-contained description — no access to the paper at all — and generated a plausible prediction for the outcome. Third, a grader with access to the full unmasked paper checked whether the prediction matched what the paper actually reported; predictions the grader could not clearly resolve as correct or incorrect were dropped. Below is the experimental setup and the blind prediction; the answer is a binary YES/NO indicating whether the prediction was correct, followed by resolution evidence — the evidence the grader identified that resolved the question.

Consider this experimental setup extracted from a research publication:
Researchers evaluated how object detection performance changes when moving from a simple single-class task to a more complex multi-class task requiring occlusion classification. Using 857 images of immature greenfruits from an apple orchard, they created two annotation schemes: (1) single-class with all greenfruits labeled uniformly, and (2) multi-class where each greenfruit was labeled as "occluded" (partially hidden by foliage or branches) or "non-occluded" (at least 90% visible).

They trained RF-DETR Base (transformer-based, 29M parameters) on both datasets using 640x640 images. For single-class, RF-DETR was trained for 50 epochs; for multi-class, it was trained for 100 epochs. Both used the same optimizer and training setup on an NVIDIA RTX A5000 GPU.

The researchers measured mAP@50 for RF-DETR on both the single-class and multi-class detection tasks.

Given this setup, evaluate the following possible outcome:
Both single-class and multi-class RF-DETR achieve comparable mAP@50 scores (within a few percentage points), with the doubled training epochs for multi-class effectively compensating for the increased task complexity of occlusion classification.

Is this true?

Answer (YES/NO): NO